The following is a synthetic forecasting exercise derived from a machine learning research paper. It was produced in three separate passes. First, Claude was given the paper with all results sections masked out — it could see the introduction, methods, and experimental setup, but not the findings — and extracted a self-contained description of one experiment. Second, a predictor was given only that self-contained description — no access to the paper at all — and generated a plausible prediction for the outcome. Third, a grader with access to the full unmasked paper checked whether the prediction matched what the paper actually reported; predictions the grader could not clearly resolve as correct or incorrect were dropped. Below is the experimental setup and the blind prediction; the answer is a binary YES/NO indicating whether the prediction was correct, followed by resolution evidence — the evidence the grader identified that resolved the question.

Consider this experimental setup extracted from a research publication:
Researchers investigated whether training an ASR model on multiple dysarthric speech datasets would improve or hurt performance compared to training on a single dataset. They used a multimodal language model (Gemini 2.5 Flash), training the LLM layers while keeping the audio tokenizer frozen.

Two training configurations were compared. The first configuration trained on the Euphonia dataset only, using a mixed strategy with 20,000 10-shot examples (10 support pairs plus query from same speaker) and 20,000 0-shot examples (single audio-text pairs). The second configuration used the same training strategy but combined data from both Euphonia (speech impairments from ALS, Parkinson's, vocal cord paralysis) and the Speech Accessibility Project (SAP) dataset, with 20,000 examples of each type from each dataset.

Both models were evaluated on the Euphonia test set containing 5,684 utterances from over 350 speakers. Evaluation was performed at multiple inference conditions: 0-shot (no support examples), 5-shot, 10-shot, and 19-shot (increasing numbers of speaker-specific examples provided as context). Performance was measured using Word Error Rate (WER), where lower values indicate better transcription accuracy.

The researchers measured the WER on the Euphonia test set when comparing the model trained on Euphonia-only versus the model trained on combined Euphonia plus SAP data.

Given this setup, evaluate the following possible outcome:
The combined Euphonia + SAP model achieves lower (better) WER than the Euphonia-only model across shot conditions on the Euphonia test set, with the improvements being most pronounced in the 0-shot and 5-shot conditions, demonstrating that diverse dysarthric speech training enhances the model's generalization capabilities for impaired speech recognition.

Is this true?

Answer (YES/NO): NO